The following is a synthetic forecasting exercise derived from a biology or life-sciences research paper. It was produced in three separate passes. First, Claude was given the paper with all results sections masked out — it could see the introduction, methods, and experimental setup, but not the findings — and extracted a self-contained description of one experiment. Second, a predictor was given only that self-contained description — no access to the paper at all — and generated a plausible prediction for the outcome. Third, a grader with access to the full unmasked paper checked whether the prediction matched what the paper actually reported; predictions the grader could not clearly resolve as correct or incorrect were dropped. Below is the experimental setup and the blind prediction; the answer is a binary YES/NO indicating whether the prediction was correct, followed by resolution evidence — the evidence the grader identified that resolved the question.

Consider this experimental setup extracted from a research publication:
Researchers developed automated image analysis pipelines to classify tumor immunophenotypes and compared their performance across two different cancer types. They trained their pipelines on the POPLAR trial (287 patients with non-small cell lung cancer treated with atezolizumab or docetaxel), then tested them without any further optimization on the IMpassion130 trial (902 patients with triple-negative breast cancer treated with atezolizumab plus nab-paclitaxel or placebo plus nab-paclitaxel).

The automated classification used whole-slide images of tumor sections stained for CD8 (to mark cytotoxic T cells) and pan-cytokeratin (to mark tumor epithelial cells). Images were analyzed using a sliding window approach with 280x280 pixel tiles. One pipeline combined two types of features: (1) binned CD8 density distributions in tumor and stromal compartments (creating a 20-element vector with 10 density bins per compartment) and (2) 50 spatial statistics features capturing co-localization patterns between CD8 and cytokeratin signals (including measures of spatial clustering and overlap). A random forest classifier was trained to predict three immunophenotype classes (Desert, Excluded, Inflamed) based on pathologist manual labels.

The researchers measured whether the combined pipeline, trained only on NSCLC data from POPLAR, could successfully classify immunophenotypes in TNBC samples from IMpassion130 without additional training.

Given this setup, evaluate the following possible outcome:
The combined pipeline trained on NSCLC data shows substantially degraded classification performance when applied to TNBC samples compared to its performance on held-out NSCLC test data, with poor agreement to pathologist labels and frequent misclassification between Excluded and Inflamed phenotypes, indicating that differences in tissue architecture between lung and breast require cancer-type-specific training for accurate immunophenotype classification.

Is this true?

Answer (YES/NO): NO